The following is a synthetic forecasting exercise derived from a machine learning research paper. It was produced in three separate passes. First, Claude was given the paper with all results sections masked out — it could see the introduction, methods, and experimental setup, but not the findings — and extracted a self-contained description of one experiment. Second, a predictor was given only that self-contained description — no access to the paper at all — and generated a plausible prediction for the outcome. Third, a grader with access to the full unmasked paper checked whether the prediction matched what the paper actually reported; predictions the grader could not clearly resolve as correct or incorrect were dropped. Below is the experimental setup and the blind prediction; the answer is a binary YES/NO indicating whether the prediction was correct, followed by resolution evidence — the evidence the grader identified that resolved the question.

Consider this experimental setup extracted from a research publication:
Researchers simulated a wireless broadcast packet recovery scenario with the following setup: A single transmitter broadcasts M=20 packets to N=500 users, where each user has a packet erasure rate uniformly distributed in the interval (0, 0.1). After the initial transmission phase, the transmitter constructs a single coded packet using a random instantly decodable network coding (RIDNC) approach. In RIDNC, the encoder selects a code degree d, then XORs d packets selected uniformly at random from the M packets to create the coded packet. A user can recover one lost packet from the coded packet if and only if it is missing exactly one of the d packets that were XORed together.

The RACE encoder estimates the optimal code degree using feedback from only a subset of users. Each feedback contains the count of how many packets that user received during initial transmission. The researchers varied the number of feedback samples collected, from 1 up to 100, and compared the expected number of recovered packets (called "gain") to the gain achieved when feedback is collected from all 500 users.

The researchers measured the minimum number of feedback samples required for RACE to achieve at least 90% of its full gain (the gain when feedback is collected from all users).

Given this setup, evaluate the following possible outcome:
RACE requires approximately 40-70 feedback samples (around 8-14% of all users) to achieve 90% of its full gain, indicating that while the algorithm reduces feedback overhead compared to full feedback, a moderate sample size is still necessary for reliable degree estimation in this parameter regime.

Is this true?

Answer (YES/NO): NO